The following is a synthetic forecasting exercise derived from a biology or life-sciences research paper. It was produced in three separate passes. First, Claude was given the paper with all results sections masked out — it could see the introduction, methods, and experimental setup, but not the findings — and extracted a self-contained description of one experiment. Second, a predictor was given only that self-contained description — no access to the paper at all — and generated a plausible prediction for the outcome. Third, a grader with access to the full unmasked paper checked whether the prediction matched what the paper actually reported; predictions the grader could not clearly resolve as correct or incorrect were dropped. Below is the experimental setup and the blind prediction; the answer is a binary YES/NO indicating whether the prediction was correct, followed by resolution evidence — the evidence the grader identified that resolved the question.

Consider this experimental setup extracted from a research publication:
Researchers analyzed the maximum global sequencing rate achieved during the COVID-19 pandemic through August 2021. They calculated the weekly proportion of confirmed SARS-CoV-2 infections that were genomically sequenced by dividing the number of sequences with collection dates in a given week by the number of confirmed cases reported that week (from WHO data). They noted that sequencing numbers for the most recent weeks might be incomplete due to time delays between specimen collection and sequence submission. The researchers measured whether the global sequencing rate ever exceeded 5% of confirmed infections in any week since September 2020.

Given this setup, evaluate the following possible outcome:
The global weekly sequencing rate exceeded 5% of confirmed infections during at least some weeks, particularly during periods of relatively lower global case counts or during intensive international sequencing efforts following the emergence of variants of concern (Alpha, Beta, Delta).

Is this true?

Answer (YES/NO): NO